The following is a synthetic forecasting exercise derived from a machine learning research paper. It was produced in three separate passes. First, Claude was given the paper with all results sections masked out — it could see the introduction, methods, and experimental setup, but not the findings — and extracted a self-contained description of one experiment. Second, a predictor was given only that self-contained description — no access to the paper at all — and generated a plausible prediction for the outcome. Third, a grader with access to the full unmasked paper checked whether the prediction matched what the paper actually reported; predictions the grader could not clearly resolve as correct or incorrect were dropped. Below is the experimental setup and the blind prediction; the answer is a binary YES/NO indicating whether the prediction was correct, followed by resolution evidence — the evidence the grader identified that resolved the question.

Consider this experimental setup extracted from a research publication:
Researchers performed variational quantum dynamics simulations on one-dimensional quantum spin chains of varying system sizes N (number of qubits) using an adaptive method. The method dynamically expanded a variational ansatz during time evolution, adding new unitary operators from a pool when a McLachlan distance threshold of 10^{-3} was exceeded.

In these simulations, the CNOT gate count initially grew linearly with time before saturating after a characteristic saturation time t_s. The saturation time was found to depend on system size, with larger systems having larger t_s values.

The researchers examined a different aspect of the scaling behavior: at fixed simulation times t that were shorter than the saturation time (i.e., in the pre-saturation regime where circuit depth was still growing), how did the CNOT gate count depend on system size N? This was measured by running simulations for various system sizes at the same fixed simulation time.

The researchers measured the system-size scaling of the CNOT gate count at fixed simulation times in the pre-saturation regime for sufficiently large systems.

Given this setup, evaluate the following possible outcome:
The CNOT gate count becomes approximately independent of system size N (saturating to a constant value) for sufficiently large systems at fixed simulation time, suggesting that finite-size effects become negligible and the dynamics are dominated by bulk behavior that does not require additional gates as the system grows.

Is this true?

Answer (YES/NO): NO